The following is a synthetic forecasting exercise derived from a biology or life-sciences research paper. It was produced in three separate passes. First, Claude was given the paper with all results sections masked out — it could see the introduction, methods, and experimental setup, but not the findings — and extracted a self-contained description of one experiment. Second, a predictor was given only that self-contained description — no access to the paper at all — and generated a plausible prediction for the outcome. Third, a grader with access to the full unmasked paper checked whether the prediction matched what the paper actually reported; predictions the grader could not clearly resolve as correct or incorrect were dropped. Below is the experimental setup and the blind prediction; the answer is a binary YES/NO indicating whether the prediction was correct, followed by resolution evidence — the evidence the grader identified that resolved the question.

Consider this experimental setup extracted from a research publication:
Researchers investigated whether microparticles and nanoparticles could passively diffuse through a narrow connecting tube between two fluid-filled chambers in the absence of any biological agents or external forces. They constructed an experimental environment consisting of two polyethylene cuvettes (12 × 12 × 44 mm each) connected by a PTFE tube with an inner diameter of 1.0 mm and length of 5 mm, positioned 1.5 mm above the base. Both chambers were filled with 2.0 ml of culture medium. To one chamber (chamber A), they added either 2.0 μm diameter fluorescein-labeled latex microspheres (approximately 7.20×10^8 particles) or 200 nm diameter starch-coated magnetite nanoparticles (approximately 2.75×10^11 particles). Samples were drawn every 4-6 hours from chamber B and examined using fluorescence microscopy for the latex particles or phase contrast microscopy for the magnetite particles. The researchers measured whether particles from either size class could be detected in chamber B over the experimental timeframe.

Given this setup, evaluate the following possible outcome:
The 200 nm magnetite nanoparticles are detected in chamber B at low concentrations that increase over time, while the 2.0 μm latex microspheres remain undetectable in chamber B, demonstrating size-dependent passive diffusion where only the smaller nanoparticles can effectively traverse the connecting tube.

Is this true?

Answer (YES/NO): NO